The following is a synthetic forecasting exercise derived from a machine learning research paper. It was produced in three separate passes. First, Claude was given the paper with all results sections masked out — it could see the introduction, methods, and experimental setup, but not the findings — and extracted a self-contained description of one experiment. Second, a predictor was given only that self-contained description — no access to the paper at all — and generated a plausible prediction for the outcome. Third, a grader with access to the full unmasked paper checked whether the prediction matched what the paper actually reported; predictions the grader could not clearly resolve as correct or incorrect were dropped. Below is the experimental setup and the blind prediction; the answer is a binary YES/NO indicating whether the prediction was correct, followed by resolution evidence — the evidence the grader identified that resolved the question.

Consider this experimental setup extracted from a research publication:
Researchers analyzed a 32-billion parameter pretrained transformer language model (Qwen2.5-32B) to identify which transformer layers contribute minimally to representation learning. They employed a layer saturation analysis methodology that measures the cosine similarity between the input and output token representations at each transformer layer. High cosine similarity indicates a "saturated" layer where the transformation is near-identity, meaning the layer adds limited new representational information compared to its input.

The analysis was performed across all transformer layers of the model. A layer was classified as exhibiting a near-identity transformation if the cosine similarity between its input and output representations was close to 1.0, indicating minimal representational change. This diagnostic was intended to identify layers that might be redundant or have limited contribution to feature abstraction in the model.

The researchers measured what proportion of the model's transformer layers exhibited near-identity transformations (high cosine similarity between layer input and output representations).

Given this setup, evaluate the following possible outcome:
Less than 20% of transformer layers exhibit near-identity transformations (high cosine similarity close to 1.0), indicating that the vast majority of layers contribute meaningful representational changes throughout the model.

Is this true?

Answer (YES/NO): NO